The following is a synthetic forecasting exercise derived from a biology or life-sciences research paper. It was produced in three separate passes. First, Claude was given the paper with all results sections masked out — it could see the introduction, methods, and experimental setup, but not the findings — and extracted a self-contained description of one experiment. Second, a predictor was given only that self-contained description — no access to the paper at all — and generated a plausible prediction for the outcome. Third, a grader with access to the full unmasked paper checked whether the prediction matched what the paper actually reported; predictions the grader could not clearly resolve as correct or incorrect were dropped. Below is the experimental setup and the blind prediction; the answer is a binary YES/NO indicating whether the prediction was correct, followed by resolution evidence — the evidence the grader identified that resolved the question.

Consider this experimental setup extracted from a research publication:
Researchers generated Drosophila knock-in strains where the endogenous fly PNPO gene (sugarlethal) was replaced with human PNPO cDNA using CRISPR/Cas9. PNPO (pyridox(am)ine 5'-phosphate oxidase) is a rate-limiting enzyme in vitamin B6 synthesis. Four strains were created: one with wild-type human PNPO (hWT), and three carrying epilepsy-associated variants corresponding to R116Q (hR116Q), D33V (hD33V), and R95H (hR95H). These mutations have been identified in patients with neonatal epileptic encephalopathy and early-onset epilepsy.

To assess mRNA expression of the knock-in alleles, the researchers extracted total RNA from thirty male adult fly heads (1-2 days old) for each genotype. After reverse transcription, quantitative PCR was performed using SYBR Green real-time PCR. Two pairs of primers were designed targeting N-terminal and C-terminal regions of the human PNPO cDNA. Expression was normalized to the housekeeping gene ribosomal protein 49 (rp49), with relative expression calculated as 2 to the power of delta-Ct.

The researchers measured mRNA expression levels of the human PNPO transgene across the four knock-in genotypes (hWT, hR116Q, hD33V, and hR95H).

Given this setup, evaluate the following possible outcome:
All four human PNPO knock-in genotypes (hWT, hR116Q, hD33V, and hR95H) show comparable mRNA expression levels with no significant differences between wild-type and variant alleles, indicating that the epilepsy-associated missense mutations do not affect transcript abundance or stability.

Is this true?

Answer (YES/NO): NO